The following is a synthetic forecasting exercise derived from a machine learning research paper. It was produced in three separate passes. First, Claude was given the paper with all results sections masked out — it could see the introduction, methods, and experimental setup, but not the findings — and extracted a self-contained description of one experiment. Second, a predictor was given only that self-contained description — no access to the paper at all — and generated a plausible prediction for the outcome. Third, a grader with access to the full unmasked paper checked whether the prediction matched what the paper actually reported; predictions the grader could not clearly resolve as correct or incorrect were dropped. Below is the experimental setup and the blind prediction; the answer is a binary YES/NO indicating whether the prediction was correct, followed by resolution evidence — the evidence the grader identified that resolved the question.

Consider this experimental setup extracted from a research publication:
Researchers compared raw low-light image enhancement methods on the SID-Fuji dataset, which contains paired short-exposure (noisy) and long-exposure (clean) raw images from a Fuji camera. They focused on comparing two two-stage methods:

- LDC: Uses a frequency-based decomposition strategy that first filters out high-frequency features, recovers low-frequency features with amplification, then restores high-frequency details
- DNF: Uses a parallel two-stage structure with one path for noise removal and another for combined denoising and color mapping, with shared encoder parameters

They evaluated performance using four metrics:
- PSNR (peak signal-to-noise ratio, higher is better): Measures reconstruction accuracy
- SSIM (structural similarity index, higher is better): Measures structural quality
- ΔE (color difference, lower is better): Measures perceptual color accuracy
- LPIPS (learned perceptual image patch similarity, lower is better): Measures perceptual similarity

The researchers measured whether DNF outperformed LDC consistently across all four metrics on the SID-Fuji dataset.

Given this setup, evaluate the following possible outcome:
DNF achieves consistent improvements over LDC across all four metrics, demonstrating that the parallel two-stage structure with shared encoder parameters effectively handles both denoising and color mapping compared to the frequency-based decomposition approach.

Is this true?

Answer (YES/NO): NO